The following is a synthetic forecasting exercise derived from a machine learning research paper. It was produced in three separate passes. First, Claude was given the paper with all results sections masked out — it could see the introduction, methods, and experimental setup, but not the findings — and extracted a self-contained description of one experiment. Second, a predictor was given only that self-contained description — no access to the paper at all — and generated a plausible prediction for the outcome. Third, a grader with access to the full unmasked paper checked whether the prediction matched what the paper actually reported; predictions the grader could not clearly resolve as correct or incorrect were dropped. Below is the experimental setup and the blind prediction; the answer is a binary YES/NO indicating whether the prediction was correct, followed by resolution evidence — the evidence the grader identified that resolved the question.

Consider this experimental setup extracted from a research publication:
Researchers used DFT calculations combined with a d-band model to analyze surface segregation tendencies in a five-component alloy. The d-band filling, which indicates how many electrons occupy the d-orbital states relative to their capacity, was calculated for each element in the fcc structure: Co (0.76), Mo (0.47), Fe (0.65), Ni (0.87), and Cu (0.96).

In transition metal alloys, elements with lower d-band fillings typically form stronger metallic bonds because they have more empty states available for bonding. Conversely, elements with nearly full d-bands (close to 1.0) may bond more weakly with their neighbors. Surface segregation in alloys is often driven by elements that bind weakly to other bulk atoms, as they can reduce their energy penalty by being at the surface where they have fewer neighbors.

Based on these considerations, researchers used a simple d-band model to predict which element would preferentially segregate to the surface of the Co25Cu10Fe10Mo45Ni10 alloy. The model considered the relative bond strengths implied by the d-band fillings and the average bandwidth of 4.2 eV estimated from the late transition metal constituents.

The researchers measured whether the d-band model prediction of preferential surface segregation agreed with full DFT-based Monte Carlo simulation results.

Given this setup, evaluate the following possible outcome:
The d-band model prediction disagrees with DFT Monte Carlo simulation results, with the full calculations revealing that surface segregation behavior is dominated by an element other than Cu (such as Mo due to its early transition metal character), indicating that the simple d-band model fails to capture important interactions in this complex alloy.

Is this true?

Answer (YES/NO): NO